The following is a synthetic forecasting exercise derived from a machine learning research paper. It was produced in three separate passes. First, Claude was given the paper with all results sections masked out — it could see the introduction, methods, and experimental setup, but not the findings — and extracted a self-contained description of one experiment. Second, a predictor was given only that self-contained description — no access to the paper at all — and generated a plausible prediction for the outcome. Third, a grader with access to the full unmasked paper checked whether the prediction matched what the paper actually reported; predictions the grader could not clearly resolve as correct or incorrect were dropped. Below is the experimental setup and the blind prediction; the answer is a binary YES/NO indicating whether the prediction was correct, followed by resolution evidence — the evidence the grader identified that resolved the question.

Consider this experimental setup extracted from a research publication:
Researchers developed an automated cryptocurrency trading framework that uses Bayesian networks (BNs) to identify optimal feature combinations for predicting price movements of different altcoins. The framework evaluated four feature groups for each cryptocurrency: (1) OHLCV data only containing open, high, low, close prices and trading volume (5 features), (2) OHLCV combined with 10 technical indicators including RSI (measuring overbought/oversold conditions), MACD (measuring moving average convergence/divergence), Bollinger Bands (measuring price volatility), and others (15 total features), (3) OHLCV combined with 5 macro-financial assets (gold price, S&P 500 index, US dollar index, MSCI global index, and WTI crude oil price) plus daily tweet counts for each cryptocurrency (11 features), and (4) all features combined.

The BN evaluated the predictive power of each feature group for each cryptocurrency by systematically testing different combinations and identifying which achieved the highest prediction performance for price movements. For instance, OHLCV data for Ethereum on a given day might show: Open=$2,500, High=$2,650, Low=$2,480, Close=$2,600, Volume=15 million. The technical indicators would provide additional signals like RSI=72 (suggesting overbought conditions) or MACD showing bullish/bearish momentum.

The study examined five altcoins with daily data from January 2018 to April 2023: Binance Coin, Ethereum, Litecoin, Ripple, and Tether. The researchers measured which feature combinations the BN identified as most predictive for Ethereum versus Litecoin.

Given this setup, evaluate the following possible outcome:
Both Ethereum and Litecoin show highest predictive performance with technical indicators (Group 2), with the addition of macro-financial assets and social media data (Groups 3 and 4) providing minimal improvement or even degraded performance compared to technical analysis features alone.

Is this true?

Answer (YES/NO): NO